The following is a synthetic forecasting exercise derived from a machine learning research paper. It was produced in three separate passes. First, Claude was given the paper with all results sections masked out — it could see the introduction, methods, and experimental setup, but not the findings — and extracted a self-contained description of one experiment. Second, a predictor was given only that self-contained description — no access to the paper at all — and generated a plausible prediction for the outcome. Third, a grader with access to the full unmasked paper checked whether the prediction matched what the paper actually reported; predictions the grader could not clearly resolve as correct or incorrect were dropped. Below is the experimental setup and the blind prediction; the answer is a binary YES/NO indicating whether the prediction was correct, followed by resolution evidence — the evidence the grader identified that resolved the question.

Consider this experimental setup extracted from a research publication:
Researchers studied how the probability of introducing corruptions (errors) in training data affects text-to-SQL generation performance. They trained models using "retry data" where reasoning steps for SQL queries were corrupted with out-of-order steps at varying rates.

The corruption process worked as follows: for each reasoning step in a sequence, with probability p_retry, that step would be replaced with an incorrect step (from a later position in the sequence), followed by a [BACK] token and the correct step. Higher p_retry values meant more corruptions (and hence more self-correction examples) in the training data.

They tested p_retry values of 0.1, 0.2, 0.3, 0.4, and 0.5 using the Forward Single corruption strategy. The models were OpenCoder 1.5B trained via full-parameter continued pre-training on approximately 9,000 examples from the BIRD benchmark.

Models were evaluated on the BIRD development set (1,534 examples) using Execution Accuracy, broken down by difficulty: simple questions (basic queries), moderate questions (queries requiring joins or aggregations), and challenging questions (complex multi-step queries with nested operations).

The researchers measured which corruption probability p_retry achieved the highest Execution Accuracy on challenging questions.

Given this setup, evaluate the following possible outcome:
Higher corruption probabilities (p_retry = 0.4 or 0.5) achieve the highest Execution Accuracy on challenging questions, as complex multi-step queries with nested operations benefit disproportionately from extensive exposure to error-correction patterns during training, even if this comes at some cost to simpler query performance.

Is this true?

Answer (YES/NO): NO